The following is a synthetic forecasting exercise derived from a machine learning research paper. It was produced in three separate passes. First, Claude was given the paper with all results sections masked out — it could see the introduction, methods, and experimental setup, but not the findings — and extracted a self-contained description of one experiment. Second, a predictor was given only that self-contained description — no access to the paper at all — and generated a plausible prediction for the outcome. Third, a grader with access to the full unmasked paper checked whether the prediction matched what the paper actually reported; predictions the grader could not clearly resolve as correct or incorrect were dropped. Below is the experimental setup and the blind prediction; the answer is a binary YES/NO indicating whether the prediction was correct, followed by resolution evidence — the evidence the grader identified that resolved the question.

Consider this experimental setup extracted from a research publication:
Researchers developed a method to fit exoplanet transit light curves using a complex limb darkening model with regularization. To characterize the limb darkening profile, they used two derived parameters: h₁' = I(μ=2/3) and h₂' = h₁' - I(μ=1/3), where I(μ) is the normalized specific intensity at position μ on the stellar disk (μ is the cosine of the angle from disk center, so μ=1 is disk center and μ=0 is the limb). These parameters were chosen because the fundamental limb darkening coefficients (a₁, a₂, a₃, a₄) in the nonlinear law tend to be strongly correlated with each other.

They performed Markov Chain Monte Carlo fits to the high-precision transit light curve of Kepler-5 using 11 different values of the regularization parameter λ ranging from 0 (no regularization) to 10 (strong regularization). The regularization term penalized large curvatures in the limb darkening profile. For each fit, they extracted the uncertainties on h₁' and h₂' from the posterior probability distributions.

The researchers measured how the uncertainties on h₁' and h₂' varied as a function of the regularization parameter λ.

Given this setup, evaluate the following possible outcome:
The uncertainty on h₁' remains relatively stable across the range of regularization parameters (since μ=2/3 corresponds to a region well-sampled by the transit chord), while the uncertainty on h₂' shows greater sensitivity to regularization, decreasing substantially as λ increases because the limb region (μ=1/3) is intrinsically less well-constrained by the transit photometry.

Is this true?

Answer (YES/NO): NO